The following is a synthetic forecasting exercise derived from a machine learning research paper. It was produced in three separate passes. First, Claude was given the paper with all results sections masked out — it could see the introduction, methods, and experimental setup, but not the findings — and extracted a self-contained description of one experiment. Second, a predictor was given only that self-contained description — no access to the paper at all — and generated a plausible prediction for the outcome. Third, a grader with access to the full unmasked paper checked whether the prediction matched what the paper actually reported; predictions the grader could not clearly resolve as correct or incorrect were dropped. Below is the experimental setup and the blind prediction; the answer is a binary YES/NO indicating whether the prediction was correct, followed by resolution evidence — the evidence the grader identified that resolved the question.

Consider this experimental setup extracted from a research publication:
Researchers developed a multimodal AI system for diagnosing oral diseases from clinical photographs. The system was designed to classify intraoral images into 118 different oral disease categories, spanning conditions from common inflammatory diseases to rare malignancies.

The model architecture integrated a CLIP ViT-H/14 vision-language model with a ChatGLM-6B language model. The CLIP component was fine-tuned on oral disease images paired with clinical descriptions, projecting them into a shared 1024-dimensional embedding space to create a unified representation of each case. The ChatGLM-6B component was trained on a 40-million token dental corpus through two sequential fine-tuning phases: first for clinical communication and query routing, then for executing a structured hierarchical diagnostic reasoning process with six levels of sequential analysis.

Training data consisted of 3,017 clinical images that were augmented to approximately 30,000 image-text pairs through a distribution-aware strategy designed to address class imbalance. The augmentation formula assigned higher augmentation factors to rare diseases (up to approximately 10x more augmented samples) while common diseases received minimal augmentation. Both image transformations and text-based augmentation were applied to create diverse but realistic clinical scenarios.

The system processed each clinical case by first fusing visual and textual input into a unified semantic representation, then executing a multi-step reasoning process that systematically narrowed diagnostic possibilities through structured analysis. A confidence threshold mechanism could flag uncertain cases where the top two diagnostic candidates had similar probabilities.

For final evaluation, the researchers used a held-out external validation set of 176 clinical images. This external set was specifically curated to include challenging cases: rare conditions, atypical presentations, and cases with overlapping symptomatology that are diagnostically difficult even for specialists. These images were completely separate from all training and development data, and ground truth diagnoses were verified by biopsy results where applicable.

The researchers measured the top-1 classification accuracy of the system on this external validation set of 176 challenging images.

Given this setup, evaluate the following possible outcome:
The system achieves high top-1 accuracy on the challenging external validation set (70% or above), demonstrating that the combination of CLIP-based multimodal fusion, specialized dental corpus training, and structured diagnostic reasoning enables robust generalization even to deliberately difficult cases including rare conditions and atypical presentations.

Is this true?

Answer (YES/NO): YES